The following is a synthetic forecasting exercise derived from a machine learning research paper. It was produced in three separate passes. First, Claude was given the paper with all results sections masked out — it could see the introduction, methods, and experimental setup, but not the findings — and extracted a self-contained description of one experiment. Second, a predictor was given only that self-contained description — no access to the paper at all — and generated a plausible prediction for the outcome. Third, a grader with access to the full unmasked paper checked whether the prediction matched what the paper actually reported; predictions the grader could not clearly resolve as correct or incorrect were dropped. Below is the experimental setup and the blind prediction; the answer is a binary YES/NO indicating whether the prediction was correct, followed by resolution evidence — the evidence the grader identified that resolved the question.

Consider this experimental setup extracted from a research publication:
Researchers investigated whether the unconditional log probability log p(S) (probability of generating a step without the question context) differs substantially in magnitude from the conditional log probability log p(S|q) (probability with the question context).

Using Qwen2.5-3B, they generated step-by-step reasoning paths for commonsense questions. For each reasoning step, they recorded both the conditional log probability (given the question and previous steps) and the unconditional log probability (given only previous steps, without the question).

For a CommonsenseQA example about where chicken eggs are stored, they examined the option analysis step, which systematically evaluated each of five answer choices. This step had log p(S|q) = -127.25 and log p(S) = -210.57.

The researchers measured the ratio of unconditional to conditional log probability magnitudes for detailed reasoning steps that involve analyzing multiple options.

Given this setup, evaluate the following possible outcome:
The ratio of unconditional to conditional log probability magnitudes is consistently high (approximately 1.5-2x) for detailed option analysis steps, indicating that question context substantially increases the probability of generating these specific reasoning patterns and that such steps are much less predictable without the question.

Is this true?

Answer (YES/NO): YES